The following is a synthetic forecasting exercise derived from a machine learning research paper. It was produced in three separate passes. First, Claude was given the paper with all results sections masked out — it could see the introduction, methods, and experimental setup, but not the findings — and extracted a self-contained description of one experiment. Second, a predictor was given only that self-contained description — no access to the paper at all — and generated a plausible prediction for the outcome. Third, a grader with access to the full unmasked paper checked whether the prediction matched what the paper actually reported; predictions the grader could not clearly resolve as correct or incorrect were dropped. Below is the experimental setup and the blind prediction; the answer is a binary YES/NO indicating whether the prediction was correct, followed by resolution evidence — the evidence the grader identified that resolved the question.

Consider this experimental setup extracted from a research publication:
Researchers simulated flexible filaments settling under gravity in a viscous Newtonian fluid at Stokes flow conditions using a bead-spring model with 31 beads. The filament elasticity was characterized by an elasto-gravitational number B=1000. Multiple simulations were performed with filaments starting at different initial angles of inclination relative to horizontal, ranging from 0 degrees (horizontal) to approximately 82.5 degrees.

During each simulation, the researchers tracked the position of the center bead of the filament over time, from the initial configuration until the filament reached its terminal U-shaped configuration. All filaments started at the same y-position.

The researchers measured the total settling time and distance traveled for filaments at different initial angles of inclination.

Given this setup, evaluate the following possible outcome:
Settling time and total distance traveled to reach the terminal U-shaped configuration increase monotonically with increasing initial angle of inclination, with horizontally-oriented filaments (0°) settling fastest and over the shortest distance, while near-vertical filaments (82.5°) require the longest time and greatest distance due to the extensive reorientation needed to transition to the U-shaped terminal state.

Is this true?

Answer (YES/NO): YES